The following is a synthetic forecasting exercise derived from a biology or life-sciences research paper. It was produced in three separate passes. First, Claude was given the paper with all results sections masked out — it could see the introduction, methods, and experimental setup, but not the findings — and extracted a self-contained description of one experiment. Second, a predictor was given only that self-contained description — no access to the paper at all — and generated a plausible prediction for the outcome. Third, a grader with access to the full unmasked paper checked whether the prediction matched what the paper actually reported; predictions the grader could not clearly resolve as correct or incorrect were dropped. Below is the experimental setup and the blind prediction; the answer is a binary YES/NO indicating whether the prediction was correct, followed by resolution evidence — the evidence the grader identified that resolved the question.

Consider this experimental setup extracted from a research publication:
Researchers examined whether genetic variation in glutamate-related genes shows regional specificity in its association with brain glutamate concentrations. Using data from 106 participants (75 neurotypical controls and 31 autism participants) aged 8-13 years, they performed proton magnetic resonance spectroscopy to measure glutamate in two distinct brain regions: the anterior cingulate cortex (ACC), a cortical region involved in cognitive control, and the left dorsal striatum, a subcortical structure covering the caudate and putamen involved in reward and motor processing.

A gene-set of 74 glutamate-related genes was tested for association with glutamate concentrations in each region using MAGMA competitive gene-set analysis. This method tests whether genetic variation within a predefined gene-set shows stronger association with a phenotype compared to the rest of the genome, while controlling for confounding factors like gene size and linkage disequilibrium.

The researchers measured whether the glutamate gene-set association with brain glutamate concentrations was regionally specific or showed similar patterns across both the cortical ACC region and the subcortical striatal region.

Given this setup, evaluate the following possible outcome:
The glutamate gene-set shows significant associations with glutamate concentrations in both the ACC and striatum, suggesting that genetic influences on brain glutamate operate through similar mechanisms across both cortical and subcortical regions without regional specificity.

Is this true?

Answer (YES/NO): NO